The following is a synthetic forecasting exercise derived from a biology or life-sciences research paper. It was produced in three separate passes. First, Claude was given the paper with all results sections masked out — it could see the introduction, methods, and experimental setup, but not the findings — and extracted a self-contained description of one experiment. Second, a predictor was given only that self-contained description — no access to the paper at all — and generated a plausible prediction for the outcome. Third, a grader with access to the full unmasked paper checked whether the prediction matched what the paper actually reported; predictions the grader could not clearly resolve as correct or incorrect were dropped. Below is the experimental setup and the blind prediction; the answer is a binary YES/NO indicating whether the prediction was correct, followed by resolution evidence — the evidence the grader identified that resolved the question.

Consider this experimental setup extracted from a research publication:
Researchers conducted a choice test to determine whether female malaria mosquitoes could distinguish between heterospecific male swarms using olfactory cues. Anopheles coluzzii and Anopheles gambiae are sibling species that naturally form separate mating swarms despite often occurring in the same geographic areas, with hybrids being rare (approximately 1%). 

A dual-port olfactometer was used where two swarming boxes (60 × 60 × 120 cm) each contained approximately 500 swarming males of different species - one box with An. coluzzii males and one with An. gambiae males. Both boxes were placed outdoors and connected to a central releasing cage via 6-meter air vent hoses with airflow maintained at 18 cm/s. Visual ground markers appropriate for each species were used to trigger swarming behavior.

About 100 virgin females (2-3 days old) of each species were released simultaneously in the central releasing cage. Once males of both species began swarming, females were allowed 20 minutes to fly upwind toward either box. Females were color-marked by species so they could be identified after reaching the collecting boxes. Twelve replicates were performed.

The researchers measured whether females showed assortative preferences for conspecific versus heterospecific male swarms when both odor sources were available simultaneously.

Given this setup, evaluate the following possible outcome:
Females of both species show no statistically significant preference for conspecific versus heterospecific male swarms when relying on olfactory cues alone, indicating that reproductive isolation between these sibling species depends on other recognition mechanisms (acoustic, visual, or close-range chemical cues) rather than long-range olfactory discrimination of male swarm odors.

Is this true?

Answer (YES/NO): YES